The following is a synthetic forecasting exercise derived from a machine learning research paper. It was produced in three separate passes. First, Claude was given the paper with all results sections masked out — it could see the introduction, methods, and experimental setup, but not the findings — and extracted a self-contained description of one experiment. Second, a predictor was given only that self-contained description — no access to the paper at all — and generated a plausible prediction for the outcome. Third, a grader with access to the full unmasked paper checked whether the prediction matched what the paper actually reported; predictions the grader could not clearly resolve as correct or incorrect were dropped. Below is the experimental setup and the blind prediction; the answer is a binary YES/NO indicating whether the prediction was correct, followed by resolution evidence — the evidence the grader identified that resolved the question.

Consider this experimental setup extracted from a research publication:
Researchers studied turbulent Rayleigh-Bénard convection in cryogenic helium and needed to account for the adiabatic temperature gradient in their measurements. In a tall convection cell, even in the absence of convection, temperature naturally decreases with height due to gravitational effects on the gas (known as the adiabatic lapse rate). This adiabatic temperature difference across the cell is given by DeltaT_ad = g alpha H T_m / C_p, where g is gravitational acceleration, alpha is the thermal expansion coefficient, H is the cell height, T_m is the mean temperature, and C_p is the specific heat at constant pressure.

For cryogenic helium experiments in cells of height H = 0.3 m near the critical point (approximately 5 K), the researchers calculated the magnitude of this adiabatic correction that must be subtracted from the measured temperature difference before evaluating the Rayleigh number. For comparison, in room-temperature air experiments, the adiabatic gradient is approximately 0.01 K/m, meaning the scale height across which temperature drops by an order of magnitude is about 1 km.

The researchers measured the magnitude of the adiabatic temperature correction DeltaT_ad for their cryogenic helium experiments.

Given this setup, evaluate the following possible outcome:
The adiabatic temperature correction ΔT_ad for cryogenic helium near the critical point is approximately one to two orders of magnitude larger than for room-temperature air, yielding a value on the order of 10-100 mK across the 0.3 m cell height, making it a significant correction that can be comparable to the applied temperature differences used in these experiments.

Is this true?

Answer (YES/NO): NO